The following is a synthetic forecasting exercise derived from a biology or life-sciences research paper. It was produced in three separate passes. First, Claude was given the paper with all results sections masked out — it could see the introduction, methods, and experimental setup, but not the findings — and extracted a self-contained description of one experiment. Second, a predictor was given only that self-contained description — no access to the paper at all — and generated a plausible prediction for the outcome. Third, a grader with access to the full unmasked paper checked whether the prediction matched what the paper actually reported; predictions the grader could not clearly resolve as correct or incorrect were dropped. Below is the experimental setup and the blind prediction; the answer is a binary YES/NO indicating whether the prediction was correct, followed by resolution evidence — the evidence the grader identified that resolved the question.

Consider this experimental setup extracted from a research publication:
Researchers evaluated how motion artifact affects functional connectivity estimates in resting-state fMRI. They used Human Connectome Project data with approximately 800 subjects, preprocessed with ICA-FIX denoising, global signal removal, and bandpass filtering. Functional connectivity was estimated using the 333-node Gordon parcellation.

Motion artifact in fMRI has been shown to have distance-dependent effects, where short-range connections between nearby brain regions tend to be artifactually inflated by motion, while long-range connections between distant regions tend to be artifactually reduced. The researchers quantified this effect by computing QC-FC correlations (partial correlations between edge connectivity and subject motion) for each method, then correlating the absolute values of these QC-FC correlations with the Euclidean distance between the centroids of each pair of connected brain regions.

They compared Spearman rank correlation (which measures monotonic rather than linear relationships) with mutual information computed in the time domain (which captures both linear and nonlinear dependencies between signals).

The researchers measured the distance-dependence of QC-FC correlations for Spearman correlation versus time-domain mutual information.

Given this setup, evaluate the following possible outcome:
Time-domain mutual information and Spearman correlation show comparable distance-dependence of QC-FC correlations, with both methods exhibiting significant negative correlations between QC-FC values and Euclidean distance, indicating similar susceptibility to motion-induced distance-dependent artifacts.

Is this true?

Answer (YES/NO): NO